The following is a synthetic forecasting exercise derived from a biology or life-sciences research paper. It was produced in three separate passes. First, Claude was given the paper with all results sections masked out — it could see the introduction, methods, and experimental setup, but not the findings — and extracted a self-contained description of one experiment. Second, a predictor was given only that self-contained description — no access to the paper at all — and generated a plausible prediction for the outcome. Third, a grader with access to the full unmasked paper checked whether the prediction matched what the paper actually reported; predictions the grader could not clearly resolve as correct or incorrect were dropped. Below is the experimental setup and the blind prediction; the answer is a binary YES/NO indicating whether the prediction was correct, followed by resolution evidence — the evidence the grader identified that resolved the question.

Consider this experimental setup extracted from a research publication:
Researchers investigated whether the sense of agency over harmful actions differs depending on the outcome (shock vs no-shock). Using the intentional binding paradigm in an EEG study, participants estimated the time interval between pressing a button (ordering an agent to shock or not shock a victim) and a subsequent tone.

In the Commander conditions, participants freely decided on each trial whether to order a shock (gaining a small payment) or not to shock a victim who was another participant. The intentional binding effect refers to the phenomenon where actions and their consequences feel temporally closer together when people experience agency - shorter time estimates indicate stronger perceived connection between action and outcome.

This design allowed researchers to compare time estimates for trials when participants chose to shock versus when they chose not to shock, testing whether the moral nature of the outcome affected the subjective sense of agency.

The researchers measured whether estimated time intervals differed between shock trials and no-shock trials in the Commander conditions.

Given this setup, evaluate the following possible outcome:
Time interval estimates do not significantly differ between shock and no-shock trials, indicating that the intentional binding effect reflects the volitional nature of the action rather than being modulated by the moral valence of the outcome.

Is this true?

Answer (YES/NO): YES